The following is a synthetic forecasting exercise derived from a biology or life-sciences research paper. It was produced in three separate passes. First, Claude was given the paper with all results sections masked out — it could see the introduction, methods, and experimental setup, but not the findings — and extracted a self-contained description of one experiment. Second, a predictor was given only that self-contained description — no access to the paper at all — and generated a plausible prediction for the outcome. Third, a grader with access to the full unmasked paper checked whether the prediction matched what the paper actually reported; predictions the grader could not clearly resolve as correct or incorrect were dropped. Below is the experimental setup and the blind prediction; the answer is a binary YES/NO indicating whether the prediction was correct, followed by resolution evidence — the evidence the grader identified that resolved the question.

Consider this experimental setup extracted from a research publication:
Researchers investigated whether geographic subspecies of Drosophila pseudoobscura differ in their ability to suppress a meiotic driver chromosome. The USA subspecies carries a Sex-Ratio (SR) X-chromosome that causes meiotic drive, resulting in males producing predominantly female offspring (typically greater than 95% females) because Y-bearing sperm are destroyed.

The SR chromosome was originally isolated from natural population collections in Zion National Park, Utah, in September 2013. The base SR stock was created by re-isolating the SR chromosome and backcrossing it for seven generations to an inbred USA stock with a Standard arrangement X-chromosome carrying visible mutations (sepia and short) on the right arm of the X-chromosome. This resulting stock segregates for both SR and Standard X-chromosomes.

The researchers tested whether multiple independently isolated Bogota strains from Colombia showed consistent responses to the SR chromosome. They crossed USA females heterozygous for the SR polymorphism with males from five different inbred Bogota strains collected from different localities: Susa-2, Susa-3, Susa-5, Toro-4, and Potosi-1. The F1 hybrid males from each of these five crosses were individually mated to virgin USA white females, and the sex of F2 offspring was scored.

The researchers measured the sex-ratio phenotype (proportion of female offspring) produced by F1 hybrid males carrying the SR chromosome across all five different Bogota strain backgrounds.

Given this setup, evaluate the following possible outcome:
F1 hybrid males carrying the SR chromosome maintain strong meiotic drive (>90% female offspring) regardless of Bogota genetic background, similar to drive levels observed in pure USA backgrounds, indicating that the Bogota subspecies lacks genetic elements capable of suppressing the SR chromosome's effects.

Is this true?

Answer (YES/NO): YES